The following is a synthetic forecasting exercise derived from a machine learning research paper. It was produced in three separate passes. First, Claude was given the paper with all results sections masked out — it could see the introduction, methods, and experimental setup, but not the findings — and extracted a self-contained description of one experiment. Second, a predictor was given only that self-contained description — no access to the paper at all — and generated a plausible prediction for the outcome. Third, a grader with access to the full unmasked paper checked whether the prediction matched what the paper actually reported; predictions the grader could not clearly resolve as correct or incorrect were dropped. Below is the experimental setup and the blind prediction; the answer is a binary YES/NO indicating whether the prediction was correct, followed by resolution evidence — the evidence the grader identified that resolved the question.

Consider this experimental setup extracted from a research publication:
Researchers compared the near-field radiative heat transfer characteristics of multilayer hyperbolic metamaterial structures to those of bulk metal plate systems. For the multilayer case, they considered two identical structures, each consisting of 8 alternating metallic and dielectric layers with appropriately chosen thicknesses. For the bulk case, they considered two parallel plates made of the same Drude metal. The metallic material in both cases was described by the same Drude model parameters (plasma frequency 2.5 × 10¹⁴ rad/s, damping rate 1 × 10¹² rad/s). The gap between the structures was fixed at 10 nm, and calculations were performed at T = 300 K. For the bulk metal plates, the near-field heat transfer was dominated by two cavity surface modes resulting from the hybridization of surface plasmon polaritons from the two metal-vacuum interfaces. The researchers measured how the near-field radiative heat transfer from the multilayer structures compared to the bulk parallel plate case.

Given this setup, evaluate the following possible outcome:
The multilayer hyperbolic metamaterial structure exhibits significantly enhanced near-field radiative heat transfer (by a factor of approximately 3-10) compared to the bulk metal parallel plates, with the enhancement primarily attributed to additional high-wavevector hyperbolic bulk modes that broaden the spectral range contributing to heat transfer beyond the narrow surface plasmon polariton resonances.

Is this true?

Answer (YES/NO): NO